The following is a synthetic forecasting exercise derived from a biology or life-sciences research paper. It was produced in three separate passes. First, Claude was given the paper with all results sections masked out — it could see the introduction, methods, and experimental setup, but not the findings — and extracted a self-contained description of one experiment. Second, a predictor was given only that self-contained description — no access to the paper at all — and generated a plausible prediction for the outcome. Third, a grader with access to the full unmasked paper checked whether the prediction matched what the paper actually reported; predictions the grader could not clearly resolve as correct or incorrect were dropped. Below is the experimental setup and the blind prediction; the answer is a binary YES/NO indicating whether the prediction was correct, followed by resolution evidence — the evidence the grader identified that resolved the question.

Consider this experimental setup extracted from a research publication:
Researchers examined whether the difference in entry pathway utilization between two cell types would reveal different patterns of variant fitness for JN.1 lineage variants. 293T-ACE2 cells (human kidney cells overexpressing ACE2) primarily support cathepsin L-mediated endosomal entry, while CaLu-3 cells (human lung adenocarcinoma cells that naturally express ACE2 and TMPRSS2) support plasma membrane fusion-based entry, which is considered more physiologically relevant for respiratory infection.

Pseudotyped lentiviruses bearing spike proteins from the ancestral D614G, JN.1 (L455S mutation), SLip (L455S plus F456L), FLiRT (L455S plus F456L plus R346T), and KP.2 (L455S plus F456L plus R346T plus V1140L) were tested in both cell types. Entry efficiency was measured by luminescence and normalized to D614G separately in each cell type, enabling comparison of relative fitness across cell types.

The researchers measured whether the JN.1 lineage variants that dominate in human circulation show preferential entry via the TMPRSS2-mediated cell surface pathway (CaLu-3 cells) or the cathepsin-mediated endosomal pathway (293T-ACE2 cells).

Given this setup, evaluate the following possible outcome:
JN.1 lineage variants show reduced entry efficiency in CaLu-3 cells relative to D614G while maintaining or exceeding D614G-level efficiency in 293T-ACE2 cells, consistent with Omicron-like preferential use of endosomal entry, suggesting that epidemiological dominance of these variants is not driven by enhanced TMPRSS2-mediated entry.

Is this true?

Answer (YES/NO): NO